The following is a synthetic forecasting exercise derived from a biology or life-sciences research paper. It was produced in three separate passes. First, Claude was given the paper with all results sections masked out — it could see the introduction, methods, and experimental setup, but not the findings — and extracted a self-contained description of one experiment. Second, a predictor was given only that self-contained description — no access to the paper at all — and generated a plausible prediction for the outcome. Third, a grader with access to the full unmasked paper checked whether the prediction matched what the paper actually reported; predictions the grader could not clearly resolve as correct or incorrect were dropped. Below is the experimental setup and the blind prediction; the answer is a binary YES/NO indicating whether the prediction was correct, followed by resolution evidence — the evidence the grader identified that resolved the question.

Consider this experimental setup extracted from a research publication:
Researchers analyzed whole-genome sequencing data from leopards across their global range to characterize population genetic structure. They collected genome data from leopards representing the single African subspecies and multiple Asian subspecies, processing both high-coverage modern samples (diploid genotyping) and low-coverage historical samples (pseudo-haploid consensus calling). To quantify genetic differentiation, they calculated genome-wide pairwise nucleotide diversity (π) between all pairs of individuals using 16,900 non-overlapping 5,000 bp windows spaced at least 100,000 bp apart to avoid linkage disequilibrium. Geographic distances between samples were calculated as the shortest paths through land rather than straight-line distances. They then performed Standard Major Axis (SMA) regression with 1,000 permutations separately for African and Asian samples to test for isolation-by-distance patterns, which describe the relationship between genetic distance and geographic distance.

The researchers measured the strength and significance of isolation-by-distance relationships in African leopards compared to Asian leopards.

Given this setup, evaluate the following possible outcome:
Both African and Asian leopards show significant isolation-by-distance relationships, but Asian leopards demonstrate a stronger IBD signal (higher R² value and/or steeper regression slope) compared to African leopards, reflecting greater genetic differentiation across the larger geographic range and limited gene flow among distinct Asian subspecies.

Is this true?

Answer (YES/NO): YES